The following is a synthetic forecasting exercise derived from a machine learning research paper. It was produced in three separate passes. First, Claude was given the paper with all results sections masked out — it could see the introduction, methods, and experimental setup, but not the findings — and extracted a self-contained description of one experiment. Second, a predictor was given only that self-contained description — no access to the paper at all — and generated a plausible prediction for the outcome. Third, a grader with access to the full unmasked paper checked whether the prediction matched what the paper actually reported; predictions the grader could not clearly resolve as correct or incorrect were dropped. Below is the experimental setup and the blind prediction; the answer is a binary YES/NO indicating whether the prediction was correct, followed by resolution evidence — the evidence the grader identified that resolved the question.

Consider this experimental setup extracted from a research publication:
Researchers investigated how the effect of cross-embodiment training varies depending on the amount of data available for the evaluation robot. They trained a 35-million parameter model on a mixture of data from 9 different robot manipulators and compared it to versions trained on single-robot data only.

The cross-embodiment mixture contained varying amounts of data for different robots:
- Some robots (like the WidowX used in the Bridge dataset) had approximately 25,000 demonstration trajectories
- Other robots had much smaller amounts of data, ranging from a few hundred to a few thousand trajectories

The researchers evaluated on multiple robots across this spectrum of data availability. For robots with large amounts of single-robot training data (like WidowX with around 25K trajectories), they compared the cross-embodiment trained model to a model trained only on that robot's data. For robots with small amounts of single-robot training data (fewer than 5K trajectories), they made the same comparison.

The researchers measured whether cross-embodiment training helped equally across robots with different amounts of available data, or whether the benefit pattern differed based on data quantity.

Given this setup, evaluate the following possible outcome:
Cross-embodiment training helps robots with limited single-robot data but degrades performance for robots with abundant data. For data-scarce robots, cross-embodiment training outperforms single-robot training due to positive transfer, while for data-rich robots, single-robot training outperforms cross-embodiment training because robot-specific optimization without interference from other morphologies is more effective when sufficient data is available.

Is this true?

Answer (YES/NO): YES